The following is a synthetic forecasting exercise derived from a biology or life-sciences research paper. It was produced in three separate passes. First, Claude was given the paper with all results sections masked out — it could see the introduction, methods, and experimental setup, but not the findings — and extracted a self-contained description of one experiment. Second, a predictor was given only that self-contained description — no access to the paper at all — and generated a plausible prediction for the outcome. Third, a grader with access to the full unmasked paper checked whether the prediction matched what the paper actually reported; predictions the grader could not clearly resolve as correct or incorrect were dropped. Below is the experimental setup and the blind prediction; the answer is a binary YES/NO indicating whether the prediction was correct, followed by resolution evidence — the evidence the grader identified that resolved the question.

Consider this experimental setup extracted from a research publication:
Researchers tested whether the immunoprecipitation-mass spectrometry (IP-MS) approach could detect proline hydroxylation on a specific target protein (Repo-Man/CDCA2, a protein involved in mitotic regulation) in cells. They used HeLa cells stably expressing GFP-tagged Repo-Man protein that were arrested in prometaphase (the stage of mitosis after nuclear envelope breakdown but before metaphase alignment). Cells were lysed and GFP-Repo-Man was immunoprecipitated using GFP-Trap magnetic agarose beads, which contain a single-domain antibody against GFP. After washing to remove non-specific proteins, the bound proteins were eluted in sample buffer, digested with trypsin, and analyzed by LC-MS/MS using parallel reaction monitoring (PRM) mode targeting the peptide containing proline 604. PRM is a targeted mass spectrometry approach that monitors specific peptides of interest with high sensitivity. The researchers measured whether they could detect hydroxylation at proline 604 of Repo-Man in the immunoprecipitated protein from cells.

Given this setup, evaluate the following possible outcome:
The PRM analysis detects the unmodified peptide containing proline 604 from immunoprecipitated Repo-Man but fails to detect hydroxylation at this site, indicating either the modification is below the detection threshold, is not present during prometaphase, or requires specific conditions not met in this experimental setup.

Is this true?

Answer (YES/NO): NO